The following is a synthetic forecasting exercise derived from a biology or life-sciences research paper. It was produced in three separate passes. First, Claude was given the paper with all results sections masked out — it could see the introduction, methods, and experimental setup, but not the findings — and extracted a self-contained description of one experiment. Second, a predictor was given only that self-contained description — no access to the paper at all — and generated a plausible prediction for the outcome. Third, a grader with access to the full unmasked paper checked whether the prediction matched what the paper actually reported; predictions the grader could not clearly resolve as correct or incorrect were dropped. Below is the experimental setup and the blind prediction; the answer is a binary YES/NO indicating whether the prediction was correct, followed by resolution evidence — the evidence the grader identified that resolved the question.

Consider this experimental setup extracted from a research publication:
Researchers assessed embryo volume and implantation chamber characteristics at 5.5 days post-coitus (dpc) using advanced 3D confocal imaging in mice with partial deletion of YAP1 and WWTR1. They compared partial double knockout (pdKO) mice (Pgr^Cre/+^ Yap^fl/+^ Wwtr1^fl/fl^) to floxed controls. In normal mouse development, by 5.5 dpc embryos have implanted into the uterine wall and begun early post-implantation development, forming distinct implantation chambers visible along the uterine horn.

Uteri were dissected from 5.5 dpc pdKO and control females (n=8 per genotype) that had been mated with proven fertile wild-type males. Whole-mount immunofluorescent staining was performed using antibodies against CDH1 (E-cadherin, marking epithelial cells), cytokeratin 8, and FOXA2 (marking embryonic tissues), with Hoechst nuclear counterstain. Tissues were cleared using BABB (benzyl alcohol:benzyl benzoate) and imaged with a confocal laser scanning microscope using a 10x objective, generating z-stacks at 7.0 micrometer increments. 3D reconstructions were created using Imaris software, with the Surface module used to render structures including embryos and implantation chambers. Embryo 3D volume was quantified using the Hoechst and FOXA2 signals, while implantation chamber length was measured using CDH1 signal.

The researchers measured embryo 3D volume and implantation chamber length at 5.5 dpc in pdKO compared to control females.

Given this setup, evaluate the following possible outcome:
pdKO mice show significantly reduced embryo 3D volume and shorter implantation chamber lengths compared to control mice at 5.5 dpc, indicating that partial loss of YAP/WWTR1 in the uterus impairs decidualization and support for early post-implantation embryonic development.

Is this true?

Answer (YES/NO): NO